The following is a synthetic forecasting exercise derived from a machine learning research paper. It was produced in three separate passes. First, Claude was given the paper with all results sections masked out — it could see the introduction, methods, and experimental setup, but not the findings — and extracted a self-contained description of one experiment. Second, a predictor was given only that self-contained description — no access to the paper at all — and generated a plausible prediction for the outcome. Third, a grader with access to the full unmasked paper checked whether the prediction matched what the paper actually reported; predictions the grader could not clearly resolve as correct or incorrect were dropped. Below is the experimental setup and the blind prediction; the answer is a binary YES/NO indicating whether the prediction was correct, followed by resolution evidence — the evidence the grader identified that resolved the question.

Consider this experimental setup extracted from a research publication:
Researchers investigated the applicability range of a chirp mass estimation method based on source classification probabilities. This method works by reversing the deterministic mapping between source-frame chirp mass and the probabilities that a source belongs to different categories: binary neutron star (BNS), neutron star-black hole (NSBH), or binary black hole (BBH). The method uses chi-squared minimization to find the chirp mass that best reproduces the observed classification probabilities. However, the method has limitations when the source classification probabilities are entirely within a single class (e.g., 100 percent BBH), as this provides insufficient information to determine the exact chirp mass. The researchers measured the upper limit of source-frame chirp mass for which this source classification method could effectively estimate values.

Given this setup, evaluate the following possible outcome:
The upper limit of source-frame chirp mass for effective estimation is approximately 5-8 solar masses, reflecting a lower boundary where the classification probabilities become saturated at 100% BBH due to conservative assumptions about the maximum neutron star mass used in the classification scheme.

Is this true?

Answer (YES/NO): NO